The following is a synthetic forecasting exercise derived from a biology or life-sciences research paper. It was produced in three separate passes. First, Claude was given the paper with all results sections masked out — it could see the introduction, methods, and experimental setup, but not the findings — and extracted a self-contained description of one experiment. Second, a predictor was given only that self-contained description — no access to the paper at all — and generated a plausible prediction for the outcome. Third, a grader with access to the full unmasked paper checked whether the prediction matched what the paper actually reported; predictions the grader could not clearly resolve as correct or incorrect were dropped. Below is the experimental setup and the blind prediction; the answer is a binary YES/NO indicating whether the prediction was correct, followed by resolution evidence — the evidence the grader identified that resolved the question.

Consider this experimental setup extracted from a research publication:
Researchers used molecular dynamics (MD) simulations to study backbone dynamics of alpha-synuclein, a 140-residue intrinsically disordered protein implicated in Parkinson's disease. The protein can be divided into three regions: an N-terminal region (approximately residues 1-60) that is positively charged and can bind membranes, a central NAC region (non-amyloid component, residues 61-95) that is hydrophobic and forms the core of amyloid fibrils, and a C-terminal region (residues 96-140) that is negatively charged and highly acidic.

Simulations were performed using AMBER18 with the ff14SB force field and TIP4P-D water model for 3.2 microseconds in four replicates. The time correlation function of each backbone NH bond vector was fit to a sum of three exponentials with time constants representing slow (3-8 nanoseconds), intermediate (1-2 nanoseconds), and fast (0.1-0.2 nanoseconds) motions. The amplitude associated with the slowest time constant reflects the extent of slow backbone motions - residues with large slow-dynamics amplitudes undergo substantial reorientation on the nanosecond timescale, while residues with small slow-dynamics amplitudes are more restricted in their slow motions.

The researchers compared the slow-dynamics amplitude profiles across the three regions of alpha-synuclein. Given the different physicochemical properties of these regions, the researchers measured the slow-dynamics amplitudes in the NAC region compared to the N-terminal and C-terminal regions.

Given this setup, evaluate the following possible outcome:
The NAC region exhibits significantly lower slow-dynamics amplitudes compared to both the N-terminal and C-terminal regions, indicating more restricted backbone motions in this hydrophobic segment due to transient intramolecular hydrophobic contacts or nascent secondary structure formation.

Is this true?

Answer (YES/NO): NO